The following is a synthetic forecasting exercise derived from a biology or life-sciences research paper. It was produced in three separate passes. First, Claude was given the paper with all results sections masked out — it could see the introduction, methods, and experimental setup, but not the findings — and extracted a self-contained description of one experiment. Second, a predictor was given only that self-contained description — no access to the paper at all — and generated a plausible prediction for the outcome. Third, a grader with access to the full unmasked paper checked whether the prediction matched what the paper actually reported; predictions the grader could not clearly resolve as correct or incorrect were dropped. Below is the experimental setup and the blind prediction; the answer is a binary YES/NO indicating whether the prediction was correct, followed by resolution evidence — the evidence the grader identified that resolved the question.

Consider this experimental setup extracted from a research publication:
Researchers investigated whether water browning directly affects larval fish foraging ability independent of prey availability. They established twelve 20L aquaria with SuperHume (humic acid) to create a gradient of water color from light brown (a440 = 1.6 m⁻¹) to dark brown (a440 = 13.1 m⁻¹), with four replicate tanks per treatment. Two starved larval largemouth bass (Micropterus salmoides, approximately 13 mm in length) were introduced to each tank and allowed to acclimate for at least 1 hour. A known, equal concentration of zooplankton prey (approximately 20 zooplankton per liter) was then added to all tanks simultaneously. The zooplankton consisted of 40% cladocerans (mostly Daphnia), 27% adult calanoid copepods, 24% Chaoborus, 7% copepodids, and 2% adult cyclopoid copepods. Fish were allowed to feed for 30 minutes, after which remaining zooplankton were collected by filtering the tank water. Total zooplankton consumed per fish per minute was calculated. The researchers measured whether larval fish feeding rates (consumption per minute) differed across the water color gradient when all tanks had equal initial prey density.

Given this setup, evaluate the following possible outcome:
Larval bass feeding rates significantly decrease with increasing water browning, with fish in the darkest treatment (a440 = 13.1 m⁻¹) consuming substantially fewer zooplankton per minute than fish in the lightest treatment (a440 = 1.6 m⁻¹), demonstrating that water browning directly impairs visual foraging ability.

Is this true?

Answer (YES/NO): NO